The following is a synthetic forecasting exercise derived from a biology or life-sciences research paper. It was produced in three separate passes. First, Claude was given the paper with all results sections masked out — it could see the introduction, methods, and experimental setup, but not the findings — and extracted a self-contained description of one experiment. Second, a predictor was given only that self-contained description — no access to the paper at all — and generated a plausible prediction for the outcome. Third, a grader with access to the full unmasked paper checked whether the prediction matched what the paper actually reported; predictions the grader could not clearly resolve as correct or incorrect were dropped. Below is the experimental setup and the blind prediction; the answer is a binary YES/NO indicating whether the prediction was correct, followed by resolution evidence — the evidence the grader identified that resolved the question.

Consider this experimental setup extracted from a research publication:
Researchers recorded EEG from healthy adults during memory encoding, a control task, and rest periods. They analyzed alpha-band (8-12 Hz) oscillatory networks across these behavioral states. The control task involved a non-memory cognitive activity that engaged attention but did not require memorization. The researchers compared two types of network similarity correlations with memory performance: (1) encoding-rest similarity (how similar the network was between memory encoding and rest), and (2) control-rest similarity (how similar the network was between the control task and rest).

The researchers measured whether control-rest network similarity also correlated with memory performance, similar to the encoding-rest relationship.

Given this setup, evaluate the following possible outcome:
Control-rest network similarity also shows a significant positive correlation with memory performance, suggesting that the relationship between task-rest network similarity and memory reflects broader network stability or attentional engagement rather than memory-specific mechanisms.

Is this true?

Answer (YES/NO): NO